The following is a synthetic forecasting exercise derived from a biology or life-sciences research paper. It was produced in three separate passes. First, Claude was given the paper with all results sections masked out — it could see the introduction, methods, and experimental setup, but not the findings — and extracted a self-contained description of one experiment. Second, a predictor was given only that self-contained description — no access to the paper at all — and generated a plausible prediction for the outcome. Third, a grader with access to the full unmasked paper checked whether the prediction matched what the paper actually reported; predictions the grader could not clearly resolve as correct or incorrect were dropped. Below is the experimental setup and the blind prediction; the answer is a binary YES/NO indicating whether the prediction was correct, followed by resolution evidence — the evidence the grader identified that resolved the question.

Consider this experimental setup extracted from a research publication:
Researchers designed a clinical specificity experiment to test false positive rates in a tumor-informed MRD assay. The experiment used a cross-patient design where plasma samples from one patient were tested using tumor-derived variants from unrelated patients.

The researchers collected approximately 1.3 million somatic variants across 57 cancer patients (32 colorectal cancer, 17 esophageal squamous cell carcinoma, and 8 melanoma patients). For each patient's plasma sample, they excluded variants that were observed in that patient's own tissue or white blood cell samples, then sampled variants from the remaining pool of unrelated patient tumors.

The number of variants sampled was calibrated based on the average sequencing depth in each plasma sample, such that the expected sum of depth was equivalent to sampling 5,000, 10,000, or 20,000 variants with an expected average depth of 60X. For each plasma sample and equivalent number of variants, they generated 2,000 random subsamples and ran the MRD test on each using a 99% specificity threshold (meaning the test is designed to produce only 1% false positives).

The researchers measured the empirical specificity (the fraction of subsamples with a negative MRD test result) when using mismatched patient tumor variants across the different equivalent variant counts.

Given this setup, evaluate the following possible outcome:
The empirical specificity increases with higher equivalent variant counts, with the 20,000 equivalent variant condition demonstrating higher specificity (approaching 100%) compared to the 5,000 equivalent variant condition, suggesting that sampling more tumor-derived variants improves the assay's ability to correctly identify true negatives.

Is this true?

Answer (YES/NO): NO